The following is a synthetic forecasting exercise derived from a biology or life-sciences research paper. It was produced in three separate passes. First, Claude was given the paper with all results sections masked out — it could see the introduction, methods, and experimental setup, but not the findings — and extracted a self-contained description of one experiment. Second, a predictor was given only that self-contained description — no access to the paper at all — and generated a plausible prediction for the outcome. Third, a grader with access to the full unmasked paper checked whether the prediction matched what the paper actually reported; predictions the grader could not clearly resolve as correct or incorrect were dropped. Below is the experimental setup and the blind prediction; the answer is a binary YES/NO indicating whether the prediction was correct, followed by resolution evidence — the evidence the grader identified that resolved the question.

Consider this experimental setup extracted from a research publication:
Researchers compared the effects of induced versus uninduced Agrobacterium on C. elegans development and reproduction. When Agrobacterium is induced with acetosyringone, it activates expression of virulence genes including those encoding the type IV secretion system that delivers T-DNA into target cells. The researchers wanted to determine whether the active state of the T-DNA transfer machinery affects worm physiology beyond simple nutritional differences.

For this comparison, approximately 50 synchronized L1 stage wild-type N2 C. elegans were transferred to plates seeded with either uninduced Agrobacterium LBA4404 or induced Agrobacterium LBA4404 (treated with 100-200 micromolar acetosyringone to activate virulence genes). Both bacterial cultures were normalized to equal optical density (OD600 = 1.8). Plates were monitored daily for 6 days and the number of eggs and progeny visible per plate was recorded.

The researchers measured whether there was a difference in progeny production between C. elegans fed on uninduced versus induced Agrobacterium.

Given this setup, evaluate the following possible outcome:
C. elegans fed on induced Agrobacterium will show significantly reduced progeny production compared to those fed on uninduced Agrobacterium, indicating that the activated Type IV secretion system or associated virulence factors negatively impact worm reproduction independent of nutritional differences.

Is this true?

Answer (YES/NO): NO